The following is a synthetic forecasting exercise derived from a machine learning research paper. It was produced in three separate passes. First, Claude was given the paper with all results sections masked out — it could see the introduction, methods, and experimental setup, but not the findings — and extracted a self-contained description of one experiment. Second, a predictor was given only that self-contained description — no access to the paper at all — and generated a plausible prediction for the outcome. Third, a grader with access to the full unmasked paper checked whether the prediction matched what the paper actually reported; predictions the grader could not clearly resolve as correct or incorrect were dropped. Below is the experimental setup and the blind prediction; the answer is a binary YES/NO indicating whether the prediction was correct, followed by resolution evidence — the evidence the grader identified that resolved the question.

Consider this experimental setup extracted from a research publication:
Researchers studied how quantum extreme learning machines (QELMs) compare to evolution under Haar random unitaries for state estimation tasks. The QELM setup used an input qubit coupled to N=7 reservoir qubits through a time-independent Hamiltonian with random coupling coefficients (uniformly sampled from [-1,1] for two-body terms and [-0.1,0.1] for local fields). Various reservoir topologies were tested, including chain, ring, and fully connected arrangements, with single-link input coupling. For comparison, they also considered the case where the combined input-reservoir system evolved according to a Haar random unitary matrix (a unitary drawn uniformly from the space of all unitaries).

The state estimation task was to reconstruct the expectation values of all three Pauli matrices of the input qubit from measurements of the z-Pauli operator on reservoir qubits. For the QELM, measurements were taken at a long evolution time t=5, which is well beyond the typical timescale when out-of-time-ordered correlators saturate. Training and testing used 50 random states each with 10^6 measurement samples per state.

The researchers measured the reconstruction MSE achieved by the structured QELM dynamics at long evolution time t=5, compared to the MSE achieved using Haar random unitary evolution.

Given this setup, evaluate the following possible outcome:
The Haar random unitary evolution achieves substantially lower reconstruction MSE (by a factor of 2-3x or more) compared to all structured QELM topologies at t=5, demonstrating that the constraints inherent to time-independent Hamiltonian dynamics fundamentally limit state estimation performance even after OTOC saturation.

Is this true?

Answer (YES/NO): NO